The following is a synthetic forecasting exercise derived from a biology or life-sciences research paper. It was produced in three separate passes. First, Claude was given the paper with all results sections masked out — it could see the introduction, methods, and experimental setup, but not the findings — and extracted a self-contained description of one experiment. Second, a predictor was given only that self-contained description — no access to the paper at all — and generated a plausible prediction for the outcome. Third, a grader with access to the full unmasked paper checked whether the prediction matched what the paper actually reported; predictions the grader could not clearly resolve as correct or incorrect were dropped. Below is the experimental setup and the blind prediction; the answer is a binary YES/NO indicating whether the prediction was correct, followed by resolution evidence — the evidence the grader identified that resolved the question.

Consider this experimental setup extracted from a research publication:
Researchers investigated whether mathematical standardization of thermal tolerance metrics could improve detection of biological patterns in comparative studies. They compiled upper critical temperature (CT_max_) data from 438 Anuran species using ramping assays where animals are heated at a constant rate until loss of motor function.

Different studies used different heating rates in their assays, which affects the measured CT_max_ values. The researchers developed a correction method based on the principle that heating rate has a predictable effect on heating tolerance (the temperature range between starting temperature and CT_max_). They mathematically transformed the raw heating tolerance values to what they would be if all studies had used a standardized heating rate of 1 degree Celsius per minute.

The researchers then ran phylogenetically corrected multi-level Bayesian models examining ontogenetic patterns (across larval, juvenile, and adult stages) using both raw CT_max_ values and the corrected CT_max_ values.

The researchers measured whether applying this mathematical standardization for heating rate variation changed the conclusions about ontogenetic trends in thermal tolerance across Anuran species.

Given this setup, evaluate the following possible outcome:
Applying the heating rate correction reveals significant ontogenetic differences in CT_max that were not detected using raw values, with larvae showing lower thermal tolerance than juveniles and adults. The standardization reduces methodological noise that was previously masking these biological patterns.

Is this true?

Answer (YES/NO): NO